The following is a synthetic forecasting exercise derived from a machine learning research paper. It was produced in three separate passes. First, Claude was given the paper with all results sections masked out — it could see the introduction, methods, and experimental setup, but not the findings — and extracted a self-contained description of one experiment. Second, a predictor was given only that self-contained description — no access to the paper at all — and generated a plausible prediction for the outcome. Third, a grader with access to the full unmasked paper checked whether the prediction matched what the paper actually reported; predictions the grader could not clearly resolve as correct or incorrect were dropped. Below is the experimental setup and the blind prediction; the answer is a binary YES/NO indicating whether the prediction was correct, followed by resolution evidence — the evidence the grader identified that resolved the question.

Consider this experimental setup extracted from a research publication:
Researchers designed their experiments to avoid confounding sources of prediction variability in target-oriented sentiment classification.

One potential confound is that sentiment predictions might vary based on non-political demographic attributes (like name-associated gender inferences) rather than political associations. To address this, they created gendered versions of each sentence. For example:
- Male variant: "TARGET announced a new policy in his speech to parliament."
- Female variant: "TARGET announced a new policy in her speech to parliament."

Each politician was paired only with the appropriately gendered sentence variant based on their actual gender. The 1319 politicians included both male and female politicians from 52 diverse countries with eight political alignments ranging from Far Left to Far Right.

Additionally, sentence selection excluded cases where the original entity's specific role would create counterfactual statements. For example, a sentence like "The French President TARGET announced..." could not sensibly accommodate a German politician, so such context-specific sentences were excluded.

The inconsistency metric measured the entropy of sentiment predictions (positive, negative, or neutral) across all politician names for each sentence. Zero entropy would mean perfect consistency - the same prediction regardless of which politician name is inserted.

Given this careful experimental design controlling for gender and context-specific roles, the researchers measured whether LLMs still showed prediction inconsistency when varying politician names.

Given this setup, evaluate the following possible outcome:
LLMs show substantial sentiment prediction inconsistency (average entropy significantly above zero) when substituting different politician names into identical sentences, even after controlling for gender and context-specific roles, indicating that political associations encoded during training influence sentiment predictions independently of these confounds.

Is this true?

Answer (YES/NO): YES